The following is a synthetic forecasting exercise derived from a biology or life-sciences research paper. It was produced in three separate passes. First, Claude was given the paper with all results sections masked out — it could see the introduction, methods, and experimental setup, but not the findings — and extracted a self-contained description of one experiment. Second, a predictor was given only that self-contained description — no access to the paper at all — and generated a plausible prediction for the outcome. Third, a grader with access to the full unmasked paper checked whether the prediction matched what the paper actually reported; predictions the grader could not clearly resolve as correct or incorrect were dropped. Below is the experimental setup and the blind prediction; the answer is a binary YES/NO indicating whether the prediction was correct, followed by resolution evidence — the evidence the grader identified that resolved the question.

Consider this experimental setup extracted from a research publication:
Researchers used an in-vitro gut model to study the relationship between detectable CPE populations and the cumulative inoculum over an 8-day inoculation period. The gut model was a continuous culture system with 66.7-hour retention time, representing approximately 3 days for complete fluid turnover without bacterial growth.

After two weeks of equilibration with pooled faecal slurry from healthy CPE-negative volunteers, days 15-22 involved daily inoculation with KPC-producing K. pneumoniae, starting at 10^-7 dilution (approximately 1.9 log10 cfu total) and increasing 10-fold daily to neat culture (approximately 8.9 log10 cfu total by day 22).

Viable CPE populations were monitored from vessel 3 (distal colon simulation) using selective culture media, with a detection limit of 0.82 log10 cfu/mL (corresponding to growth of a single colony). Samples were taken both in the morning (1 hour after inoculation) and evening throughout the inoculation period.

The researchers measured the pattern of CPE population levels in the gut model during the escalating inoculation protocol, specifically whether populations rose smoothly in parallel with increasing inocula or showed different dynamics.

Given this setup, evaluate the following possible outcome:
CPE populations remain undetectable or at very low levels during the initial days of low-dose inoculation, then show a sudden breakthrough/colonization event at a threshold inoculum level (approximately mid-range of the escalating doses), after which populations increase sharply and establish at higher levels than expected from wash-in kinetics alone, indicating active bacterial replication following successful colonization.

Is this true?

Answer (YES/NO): YES